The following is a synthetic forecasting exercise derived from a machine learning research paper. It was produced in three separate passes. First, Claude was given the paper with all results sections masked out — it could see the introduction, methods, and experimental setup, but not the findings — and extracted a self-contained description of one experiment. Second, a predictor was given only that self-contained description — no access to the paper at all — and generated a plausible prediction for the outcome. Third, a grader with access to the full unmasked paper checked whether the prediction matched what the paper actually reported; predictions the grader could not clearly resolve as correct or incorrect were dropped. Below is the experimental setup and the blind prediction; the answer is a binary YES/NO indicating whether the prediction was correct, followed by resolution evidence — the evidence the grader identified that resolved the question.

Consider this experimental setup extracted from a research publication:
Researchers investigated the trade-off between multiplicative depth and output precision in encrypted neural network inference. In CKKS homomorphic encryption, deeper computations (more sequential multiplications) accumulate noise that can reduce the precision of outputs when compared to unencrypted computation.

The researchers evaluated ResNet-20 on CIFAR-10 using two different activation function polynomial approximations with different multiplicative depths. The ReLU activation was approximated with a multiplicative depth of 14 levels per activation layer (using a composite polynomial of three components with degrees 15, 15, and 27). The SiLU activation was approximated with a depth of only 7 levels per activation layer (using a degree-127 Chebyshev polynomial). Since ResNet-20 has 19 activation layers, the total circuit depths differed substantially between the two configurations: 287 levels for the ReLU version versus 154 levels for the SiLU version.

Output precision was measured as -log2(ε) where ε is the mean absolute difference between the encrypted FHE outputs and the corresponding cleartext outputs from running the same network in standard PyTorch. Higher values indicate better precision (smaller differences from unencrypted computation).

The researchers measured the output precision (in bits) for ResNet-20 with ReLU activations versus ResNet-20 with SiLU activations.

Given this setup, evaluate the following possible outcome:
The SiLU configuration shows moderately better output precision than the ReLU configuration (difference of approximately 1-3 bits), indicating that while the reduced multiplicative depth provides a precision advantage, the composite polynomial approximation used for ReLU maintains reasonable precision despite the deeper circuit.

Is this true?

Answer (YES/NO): NO